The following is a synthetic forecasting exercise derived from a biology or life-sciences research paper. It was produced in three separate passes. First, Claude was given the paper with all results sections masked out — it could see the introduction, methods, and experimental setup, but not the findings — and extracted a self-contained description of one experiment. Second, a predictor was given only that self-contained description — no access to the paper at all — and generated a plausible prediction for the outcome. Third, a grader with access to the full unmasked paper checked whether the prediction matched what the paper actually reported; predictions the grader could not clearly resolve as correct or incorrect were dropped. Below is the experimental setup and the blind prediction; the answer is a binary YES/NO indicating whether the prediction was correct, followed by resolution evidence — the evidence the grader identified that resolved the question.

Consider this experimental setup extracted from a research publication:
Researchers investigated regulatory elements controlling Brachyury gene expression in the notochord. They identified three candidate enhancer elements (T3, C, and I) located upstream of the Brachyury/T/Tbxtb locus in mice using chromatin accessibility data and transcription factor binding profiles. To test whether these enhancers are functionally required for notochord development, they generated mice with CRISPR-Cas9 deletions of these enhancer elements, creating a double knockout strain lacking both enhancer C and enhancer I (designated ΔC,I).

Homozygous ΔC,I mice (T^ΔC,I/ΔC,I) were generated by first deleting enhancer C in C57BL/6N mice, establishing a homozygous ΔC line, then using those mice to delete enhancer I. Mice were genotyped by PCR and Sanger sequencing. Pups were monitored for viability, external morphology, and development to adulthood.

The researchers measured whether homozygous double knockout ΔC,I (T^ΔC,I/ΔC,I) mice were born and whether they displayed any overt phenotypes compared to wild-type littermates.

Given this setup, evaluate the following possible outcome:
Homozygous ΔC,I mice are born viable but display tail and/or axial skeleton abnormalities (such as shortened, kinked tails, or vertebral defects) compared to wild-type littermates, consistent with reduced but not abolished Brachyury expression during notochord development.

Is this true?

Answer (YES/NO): NO